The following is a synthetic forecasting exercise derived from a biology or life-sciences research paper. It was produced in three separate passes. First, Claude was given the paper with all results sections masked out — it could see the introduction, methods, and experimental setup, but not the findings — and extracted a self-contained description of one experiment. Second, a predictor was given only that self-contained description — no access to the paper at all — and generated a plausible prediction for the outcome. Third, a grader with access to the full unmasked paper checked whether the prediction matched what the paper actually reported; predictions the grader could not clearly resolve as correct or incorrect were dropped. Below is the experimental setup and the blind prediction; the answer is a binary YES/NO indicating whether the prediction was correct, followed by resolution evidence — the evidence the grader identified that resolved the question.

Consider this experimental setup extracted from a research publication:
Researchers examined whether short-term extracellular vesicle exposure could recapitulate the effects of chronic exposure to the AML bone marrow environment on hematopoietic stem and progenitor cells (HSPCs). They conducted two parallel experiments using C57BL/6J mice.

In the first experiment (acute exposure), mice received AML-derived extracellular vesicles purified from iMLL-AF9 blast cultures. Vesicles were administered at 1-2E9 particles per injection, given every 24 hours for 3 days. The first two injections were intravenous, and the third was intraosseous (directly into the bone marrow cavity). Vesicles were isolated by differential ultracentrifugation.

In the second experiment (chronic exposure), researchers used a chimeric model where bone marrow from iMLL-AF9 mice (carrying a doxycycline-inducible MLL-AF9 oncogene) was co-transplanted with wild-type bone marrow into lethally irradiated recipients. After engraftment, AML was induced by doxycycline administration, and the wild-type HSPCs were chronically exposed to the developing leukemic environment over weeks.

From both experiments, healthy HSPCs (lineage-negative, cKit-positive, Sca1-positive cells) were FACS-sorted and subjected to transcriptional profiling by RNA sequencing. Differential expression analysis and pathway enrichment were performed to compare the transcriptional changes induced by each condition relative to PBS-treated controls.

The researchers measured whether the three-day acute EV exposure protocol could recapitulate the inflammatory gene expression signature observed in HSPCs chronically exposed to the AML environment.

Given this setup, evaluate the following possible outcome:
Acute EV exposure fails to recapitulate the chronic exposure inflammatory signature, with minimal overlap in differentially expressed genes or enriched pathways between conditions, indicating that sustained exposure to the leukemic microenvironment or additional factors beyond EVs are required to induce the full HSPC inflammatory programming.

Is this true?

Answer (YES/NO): NO